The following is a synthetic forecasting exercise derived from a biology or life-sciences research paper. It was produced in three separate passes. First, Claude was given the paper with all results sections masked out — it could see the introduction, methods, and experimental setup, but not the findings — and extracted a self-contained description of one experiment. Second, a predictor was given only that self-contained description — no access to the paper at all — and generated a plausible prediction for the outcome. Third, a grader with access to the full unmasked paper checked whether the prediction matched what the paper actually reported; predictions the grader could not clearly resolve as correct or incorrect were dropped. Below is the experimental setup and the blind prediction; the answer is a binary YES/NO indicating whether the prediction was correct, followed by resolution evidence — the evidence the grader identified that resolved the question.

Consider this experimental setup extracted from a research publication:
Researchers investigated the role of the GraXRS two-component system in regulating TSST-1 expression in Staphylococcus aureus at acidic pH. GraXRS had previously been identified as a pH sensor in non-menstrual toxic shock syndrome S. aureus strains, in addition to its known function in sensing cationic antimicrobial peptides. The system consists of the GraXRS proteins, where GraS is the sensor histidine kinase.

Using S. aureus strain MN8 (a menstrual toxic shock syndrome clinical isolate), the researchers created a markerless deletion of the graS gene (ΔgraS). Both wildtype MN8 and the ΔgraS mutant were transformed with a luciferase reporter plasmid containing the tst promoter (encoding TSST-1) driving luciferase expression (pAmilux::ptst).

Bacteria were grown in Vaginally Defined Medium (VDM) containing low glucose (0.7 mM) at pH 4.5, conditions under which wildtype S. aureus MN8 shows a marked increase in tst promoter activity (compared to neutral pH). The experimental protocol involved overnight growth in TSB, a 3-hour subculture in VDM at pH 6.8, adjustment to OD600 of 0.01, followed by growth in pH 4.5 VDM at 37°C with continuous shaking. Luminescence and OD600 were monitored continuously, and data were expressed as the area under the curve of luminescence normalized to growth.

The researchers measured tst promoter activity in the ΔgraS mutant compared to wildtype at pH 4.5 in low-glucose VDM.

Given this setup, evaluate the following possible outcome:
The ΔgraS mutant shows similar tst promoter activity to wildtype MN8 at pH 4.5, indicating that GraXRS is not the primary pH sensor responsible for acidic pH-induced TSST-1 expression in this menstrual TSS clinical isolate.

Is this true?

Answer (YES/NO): NO